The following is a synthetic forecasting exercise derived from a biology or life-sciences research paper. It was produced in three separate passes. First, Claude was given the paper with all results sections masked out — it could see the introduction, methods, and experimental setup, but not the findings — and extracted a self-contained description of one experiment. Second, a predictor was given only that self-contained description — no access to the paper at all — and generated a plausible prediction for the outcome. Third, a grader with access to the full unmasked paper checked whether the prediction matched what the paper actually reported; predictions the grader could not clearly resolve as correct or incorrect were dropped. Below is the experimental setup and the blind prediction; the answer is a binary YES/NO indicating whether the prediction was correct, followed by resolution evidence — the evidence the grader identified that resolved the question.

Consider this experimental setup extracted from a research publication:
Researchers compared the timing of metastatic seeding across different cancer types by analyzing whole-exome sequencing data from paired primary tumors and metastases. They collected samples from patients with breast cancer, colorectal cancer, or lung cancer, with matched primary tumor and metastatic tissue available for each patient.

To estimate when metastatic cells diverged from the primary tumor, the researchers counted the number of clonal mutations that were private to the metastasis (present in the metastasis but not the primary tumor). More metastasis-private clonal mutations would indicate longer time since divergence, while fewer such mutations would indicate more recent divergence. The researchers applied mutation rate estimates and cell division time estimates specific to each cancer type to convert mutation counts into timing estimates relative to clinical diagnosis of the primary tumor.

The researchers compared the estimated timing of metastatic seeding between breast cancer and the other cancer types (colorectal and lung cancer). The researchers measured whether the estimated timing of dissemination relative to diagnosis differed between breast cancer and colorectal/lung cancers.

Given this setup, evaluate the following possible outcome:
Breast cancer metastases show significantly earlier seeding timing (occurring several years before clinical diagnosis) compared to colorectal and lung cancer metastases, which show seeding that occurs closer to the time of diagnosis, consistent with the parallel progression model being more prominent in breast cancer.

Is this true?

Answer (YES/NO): NO